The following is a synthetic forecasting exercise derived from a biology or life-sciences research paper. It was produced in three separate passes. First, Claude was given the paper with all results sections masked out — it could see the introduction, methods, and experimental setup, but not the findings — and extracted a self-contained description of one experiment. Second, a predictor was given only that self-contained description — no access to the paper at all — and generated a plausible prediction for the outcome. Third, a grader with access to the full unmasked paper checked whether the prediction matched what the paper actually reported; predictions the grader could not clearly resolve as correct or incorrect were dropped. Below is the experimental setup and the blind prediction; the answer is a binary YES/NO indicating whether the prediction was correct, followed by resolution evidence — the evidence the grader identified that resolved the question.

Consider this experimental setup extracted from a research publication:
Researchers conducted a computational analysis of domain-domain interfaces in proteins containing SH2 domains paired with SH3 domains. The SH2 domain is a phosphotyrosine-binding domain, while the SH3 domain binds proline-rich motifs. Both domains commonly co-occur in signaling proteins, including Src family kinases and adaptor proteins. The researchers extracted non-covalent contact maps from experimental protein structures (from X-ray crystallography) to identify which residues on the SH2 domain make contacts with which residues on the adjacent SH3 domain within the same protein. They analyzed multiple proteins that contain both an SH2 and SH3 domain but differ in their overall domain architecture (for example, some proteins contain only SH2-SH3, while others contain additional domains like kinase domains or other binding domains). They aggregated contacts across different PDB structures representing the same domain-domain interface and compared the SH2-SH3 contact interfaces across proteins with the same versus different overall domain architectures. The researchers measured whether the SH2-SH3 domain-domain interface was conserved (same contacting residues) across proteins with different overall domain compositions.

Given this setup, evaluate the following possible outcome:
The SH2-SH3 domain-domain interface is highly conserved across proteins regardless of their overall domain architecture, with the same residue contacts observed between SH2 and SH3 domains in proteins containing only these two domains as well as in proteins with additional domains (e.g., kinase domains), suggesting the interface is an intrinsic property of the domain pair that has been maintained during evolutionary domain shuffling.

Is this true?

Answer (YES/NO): NO